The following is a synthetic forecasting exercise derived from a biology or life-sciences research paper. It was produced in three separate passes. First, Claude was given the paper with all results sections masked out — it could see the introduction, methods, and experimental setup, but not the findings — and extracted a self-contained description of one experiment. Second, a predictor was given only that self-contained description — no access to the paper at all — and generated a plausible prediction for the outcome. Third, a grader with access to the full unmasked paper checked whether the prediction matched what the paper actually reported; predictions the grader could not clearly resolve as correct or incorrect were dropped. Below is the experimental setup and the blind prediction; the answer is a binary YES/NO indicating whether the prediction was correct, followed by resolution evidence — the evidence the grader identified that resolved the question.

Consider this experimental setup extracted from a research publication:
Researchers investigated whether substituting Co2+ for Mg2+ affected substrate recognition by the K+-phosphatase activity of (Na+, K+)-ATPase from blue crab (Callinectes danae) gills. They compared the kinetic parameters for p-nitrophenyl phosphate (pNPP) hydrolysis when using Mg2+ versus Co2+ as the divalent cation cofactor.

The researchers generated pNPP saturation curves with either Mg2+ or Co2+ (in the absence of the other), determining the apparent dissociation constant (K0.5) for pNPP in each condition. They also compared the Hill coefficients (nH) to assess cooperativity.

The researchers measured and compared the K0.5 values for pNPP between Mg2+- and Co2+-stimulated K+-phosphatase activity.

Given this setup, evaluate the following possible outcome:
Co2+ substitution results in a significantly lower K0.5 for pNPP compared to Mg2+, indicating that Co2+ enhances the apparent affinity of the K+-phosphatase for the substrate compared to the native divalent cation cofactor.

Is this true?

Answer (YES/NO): NO